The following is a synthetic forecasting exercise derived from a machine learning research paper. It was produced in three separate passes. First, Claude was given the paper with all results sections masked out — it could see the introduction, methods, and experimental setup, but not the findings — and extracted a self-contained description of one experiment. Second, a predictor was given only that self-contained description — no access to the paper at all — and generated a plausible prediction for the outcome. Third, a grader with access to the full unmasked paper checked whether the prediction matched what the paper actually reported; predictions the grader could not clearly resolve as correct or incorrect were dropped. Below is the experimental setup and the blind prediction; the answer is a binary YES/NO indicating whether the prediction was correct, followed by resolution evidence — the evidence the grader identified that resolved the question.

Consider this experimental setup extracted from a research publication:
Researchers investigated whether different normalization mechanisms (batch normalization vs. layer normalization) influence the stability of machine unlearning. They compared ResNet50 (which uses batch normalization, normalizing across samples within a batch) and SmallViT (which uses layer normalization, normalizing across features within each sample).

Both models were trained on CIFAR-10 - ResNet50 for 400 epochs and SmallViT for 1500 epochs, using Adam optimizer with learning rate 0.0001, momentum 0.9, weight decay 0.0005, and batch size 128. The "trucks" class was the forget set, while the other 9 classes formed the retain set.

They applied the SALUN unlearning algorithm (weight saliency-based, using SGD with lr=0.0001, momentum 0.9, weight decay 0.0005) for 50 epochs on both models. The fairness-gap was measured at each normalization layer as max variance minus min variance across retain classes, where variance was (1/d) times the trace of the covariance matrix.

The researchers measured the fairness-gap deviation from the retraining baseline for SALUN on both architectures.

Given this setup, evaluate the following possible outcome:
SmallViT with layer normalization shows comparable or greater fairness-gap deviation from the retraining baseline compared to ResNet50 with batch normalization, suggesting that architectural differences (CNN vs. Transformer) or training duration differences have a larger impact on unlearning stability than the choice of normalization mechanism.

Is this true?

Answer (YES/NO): NO